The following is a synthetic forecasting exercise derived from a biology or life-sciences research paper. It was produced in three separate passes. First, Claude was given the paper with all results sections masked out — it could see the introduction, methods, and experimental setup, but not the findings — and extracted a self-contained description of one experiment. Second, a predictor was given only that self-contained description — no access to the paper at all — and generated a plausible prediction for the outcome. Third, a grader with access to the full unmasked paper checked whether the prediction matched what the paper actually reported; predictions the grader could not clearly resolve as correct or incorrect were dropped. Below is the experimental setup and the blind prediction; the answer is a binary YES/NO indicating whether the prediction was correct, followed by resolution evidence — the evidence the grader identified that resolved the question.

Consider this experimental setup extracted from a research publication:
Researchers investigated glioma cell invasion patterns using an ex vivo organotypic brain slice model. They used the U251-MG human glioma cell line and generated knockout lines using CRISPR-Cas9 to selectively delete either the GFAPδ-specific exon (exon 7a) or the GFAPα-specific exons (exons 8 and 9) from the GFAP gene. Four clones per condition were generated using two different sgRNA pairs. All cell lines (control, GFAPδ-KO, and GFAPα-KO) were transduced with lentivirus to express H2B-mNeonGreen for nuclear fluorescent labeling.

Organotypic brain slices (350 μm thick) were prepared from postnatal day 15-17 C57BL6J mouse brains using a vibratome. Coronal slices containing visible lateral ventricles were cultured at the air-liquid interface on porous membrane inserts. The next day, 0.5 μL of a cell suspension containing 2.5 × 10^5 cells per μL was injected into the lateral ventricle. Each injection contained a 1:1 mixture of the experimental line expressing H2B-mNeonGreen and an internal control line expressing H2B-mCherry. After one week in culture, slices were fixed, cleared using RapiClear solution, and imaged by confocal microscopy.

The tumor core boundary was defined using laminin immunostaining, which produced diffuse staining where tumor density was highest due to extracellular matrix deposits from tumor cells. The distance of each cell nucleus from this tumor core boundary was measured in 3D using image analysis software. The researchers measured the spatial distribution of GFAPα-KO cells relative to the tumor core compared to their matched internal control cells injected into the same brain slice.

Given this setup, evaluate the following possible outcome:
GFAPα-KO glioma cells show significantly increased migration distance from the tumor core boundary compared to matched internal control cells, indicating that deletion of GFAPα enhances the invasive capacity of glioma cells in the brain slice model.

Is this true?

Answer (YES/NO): YES